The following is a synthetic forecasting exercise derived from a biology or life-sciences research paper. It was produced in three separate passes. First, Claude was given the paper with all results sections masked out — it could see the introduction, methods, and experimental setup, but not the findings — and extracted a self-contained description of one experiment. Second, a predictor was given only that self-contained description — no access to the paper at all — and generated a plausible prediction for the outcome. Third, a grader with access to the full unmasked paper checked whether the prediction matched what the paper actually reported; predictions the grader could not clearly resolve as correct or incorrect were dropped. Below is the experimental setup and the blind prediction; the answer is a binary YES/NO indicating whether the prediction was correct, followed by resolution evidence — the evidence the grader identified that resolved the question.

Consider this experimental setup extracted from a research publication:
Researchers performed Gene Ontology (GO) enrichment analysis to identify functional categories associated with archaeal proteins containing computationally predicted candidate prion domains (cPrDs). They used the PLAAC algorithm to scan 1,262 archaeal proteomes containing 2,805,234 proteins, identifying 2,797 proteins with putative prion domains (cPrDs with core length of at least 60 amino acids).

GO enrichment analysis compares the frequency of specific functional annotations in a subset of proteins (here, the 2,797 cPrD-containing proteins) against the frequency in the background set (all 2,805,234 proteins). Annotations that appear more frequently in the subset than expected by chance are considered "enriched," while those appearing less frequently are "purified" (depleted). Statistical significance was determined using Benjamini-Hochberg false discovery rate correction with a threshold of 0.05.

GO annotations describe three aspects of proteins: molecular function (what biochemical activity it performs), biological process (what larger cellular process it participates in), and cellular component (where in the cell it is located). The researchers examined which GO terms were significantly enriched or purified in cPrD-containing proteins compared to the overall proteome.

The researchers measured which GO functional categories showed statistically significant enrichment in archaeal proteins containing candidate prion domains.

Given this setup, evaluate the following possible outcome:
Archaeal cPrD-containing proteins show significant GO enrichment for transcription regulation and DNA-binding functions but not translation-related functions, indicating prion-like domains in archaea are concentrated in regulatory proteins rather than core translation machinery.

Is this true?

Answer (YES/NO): NO